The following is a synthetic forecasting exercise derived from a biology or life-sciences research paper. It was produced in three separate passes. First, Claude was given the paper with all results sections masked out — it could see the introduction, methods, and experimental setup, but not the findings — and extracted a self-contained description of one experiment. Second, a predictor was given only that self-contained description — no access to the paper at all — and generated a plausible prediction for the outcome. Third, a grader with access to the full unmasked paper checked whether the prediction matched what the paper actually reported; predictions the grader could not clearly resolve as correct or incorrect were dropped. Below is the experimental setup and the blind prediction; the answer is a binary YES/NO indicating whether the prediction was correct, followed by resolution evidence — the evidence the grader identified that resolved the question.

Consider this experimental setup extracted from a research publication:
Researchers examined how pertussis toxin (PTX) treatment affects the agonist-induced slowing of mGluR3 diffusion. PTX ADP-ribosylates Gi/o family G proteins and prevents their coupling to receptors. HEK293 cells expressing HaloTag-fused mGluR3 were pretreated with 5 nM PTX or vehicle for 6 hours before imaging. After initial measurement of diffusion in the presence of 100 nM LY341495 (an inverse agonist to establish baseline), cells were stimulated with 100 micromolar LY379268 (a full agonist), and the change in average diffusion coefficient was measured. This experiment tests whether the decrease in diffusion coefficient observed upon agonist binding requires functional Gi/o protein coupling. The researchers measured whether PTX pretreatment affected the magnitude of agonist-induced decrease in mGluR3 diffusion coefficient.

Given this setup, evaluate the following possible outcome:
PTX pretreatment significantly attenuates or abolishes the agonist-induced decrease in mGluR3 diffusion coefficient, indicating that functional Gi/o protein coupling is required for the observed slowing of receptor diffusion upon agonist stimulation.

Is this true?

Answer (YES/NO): NO